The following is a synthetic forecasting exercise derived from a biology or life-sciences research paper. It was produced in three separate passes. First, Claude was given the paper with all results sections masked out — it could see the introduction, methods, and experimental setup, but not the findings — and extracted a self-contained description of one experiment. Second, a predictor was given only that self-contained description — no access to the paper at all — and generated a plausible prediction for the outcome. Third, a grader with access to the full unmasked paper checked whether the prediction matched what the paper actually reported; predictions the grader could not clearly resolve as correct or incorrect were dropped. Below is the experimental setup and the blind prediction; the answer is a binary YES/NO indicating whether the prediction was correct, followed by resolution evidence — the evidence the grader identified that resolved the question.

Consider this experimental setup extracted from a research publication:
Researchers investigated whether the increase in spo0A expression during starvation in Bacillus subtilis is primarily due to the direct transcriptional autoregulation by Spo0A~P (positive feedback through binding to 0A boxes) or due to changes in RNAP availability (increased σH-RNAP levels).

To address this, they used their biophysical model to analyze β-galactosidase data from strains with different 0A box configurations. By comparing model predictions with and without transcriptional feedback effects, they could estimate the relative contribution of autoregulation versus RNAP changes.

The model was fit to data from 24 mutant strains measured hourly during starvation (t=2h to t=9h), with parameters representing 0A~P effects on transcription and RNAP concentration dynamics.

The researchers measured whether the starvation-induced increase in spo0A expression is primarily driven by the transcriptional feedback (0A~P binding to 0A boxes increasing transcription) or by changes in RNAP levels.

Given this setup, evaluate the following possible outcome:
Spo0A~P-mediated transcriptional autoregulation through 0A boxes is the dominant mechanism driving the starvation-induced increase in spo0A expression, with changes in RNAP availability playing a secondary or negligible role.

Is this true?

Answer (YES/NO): NO